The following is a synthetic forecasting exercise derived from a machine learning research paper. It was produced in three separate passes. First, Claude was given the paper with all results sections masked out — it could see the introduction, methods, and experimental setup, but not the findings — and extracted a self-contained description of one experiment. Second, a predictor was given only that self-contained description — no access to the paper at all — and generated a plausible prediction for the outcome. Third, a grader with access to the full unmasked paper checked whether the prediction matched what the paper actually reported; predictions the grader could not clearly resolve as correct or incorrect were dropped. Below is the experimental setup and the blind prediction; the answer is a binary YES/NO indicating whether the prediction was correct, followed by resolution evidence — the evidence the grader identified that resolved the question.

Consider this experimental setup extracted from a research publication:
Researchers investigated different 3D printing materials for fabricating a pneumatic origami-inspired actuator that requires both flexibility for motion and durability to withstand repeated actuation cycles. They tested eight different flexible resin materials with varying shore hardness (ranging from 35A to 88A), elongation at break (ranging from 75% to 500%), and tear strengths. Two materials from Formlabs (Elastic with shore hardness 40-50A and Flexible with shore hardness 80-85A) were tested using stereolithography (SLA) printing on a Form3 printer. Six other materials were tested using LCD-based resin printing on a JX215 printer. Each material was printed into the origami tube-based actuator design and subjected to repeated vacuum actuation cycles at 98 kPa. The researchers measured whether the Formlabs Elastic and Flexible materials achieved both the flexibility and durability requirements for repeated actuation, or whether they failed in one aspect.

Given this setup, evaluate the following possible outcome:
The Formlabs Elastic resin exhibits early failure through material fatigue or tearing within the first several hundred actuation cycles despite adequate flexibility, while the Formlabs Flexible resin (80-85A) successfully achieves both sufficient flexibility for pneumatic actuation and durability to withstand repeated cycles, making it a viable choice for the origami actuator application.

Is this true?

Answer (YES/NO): NO